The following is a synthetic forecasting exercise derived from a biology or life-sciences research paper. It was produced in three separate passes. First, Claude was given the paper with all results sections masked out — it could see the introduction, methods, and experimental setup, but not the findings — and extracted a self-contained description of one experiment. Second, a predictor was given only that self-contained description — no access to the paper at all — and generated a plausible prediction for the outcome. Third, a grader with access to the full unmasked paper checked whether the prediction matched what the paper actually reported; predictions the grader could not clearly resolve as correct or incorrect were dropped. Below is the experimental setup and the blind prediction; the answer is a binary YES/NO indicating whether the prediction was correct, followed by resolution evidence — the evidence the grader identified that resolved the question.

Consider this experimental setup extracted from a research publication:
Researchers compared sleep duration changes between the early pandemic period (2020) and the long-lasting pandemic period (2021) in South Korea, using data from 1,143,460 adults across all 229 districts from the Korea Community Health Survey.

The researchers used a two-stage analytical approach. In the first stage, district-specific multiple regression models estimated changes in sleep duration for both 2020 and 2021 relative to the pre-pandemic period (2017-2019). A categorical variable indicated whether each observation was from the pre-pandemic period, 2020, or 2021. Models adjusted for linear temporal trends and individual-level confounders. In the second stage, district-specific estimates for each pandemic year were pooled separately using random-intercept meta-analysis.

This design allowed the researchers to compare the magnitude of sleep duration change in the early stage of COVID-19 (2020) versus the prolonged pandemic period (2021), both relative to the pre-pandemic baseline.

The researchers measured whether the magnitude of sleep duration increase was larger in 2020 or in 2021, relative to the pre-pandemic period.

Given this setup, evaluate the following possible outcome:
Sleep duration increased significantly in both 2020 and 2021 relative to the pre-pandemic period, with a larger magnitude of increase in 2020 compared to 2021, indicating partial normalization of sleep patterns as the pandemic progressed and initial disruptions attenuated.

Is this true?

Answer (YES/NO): YES